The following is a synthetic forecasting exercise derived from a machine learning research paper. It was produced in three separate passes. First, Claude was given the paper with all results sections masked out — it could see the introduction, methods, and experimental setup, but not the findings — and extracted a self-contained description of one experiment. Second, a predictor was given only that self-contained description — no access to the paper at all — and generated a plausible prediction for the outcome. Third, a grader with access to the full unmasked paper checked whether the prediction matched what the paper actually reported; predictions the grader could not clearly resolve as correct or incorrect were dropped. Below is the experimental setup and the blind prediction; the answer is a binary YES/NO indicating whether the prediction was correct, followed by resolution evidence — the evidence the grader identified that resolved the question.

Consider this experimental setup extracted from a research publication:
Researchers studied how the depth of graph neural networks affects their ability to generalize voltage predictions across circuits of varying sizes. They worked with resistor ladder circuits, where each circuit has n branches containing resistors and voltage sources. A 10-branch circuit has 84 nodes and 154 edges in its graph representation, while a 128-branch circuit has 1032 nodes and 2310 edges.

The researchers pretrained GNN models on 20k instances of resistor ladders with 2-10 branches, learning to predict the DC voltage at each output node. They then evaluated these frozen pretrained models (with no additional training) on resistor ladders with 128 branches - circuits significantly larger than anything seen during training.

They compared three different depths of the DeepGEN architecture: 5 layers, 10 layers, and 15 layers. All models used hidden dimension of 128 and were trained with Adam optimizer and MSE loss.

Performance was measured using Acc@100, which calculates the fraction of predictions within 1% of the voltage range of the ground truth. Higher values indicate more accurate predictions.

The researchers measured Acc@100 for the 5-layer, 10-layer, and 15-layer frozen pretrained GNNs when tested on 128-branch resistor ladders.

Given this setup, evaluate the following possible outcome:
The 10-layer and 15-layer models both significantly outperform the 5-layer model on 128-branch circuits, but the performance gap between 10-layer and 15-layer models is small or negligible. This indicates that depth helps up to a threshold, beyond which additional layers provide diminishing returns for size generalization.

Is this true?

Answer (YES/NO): NO